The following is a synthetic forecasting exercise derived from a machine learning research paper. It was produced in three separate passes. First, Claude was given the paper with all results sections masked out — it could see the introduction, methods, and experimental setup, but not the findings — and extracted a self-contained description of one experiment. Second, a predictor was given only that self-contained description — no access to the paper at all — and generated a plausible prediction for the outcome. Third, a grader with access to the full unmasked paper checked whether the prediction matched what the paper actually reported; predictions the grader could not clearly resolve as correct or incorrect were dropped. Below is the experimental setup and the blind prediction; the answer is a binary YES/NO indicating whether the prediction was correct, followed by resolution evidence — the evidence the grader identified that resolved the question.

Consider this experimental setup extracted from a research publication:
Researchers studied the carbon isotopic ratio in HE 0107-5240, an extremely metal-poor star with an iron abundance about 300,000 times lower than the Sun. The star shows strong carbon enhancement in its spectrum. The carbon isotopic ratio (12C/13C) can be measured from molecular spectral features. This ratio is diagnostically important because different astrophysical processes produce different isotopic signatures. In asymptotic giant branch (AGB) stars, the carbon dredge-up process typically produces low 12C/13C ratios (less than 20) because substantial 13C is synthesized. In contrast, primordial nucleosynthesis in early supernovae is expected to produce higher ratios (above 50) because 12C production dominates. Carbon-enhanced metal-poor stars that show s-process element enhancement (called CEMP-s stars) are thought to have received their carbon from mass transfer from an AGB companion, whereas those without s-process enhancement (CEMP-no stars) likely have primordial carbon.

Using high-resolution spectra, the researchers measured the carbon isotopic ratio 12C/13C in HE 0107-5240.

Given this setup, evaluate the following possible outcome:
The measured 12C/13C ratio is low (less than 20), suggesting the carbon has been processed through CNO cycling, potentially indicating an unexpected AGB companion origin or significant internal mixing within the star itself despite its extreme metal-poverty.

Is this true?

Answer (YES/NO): NO